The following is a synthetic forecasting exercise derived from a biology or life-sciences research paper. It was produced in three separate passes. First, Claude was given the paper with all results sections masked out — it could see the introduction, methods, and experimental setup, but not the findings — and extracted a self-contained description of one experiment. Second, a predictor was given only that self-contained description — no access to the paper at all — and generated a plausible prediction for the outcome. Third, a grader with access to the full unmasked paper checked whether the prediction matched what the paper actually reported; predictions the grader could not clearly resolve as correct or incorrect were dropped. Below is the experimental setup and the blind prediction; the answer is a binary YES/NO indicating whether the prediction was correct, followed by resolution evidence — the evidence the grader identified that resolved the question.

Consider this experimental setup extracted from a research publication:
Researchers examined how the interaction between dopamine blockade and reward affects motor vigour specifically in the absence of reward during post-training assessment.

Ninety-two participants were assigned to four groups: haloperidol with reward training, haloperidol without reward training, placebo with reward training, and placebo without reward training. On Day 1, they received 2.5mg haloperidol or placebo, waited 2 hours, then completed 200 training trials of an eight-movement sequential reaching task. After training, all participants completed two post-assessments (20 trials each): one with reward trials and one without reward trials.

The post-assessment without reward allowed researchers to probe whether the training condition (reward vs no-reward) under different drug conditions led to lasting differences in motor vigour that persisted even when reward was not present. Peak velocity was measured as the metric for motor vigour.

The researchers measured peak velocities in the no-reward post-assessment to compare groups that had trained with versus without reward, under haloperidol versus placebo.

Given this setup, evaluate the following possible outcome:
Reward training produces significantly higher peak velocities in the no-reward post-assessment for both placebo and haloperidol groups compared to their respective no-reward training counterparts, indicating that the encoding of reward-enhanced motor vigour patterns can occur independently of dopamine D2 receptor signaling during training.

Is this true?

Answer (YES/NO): NO